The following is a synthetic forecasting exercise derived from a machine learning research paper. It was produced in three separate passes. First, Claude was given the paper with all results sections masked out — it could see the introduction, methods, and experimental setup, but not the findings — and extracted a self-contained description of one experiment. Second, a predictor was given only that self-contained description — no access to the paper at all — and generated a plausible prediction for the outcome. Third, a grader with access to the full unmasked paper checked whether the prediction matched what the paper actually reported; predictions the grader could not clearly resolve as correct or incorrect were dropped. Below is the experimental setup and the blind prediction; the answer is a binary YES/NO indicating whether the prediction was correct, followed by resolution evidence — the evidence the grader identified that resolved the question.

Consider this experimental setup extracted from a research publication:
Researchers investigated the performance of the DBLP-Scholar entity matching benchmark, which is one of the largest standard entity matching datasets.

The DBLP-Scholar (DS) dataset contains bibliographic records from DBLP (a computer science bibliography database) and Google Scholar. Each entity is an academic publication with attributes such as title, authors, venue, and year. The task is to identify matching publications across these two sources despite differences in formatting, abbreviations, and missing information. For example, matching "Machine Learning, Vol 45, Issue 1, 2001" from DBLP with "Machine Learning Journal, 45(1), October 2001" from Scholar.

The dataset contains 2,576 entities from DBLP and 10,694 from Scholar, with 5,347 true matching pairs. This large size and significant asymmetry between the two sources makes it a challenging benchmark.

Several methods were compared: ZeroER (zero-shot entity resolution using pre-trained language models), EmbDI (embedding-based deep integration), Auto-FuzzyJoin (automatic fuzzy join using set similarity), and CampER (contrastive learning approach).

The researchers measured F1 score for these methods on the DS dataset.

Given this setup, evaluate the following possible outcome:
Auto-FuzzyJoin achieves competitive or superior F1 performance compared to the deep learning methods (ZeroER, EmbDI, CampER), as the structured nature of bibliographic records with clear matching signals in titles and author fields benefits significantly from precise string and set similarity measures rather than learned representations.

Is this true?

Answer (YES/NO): NO